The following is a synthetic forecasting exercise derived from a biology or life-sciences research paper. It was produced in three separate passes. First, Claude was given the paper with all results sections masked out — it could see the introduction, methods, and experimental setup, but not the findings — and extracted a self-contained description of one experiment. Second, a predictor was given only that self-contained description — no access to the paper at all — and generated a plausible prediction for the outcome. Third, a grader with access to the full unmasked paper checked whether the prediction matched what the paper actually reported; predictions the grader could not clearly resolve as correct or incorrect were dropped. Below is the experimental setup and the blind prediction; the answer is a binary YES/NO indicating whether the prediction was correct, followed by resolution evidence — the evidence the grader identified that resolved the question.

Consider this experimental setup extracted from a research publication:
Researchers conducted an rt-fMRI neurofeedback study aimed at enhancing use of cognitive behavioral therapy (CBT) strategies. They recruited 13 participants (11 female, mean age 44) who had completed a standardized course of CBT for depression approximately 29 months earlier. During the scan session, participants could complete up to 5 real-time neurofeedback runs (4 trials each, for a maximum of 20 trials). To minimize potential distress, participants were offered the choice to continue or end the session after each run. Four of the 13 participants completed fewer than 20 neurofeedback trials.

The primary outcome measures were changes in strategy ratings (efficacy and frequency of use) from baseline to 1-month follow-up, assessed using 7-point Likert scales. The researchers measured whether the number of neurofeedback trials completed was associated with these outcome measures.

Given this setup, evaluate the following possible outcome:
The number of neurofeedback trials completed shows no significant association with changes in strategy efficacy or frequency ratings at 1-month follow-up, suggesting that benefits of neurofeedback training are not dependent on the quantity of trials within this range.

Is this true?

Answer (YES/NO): YES